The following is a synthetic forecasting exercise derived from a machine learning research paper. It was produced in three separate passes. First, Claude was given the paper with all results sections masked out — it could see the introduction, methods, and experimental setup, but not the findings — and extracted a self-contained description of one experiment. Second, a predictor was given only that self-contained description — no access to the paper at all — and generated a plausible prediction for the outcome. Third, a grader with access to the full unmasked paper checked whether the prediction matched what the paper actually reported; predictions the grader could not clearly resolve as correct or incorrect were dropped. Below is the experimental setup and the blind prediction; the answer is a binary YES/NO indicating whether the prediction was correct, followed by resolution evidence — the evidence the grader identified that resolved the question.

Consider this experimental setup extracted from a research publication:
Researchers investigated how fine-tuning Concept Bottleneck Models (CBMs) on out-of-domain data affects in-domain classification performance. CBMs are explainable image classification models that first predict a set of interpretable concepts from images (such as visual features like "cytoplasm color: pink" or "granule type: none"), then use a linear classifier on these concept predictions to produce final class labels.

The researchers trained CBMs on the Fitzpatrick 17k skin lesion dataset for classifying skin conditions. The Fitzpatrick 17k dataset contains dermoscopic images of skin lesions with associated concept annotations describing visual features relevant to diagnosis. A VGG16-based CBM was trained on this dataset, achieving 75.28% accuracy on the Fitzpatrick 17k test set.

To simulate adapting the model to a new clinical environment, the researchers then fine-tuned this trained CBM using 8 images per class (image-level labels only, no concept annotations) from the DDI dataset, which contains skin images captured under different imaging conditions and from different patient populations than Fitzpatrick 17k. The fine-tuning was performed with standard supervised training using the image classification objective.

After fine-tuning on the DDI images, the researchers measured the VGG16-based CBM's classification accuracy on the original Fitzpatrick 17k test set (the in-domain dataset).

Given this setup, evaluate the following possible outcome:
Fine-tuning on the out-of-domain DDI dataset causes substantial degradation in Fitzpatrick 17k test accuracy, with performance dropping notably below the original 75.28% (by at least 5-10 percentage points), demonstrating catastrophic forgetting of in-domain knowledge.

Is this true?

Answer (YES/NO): YES